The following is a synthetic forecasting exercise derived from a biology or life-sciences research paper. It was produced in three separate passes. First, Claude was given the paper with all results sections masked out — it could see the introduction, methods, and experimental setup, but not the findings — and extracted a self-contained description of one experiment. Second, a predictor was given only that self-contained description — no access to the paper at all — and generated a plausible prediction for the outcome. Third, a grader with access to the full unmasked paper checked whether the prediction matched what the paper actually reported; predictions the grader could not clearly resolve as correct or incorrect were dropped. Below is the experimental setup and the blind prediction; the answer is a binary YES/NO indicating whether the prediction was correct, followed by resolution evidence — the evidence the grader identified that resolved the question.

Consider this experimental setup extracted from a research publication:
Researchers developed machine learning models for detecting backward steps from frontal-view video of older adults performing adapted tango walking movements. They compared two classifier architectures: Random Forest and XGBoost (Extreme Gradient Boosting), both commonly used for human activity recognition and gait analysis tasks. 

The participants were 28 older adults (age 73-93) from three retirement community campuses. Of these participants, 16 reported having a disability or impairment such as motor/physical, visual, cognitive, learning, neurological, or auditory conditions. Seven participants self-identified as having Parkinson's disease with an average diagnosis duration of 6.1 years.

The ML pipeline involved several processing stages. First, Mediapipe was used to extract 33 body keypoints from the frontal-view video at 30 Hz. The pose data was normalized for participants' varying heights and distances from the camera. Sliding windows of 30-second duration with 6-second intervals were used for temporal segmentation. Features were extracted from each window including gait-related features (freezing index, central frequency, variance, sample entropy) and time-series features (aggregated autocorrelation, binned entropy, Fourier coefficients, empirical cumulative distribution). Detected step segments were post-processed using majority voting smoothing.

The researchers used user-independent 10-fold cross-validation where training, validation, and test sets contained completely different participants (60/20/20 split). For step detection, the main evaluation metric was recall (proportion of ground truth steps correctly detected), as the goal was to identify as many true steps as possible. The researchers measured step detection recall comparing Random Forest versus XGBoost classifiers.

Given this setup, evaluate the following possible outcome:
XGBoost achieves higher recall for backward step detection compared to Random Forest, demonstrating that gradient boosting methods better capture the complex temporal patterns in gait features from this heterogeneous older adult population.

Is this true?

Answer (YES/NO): YES